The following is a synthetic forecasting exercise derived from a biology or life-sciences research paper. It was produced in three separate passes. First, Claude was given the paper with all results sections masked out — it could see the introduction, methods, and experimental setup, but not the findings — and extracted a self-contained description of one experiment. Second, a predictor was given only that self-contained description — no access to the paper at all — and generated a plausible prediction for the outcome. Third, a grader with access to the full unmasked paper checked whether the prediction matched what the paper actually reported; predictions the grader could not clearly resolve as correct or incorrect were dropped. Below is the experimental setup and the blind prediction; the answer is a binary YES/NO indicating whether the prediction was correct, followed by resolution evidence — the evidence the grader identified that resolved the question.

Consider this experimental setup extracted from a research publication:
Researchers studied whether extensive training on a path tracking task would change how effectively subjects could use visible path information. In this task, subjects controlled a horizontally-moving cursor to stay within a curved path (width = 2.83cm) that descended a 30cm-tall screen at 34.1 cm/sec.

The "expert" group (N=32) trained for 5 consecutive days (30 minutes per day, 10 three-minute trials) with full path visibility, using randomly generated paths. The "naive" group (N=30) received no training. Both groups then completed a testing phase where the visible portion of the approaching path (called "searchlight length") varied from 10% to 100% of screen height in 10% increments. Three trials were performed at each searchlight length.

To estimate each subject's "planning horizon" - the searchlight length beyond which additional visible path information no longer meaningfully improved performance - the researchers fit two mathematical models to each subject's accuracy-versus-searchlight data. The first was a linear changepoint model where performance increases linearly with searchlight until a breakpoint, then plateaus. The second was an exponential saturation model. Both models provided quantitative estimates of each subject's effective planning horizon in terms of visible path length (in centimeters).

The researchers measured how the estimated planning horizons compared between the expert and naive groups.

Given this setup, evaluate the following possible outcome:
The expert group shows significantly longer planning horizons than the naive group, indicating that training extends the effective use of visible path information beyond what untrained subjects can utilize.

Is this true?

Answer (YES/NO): YES